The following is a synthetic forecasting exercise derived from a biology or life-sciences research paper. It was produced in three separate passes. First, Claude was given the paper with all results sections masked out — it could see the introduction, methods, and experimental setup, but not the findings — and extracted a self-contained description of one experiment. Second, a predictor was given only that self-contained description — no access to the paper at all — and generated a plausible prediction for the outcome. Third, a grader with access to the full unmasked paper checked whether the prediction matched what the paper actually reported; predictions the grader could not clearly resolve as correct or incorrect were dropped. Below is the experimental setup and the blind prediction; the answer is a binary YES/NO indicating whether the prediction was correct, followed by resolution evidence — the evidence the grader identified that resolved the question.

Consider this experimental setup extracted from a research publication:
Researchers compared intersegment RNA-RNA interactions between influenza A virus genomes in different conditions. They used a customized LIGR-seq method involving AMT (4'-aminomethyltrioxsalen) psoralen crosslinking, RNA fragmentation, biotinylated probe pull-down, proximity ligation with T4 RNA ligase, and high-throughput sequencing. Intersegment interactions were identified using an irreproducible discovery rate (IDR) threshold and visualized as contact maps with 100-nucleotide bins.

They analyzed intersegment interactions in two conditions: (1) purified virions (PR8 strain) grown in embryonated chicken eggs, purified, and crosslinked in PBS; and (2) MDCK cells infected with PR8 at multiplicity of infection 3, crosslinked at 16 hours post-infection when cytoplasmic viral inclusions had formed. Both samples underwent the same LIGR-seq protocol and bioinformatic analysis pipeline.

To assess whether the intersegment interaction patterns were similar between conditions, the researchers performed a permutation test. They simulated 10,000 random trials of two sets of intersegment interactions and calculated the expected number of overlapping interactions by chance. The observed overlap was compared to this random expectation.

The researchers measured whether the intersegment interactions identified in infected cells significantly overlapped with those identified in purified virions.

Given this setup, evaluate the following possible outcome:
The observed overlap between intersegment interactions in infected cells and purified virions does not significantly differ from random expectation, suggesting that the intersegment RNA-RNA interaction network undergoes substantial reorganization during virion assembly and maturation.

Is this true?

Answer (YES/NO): NO